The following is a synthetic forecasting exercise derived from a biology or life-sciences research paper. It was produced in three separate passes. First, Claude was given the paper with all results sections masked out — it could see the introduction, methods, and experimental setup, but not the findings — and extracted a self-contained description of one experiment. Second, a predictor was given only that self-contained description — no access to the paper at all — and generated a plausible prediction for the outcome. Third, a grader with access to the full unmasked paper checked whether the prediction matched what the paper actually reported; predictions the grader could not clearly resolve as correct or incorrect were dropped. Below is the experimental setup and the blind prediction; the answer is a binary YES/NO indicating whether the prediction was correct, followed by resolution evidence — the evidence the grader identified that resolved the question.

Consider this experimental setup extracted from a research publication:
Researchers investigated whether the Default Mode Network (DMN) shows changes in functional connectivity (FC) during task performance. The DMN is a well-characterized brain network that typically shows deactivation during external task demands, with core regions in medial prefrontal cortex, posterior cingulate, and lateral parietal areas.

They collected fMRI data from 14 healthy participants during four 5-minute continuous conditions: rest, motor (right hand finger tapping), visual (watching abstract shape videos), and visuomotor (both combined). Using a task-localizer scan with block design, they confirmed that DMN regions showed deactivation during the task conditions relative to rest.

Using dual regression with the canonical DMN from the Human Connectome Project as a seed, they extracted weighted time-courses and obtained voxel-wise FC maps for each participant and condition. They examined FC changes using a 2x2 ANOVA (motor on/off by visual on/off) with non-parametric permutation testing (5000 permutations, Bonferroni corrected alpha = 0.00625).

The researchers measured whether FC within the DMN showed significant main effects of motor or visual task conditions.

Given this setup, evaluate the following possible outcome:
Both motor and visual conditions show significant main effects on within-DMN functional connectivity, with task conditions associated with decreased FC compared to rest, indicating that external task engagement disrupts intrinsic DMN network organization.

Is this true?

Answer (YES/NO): NO